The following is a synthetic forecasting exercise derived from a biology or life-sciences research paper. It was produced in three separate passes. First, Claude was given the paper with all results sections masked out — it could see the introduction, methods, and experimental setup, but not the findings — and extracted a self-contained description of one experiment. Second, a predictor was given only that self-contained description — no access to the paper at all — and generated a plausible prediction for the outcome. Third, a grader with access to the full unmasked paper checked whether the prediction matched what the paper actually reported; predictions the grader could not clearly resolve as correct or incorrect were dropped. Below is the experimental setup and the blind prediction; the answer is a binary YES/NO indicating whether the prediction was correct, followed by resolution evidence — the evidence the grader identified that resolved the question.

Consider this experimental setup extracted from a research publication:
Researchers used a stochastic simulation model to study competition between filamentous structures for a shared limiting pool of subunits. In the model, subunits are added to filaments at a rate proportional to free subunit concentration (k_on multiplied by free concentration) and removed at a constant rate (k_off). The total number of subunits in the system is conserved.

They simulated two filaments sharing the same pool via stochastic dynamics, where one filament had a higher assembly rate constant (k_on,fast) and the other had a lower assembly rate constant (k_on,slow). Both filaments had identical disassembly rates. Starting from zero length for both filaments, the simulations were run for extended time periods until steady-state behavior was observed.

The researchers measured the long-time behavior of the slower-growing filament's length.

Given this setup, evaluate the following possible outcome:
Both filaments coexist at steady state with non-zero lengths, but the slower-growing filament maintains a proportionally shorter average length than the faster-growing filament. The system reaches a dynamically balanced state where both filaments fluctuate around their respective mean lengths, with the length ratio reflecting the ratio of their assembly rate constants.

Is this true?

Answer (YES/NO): NO